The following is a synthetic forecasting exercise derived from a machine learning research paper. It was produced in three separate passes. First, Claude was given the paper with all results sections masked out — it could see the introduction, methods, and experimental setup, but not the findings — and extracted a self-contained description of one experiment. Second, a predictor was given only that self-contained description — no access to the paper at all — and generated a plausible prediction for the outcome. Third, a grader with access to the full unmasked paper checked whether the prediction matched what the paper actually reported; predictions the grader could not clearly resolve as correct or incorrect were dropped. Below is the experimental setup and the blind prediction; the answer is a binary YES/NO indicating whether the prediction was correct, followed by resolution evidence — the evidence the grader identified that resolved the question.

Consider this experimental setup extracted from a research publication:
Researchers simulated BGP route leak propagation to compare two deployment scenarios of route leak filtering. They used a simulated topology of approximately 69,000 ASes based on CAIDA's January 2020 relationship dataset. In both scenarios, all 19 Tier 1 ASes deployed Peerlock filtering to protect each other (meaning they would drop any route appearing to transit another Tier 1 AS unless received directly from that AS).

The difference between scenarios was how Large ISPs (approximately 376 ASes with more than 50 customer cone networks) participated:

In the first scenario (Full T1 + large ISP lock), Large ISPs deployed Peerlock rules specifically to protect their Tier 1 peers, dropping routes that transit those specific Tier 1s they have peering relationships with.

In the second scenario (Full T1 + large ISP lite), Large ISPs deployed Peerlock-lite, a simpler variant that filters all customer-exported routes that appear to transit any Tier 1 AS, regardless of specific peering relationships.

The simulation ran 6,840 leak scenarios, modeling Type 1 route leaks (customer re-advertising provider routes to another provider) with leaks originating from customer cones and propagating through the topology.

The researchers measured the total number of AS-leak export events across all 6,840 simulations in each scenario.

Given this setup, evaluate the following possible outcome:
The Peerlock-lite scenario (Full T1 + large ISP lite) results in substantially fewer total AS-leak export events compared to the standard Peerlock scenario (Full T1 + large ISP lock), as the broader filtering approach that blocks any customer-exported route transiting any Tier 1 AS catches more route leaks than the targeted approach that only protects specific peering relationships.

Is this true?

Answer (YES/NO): YES